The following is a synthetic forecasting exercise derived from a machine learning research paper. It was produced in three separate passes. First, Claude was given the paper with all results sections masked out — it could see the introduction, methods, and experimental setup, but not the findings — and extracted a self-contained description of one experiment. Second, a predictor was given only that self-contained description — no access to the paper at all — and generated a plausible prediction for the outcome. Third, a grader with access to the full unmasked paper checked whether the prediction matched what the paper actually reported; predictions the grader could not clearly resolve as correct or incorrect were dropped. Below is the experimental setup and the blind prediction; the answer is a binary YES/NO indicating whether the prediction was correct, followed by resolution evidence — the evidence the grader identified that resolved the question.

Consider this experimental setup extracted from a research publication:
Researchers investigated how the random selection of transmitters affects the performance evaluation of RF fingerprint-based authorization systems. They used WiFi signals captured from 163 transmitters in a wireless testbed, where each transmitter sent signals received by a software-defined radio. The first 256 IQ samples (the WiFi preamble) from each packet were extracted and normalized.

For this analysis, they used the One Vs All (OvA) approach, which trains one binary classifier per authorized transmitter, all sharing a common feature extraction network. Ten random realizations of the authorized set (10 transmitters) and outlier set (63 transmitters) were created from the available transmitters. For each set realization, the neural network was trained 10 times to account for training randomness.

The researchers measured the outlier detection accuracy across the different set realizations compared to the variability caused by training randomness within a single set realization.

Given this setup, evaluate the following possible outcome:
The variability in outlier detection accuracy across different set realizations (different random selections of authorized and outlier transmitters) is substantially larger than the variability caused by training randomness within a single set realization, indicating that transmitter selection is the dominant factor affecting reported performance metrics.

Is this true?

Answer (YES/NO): YES